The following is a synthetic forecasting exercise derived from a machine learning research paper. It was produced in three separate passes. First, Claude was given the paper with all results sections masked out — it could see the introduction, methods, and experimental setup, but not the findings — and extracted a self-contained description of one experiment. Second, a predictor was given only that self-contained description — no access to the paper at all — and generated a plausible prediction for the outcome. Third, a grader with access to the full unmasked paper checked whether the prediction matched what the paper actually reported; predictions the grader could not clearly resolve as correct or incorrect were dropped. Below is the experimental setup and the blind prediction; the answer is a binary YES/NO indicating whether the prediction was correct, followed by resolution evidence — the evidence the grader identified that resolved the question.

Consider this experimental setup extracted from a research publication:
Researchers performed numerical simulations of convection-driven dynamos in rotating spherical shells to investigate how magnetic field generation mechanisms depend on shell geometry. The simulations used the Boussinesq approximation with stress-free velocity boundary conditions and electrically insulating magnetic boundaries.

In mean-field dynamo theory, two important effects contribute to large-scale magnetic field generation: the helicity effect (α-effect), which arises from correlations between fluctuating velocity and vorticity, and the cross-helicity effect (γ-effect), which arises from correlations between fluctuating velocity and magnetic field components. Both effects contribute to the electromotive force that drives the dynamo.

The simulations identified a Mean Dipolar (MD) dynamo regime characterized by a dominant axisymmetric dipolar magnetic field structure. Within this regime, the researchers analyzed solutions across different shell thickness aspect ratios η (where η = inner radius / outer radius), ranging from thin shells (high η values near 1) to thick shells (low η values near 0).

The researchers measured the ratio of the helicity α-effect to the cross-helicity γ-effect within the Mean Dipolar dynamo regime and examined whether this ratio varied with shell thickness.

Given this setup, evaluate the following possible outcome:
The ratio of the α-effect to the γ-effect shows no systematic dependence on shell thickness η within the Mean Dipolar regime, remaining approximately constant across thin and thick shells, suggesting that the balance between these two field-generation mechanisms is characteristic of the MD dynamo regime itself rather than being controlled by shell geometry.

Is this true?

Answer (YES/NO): NO